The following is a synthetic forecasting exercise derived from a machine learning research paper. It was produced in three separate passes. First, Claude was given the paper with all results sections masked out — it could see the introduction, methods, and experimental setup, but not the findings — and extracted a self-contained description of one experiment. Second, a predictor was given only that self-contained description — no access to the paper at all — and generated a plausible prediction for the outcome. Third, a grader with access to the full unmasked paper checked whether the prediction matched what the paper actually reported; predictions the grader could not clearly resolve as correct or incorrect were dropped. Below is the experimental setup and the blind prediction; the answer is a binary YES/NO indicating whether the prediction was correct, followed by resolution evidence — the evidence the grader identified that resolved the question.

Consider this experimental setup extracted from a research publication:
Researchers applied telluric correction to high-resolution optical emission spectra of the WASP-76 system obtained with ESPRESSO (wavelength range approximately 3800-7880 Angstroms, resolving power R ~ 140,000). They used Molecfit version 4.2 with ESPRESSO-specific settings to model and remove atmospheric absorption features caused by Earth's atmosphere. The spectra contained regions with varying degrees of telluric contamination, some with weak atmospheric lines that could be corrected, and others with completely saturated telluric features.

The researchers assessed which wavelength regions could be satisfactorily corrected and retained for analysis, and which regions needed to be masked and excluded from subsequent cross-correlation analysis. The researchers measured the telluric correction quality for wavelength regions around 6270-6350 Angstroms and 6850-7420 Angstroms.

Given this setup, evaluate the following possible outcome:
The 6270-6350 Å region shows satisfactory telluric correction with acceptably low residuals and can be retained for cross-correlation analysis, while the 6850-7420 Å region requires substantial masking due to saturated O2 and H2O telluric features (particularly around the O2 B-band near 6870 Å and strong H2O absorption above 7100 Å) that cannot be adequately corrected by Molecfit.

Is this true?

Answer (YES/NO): NO